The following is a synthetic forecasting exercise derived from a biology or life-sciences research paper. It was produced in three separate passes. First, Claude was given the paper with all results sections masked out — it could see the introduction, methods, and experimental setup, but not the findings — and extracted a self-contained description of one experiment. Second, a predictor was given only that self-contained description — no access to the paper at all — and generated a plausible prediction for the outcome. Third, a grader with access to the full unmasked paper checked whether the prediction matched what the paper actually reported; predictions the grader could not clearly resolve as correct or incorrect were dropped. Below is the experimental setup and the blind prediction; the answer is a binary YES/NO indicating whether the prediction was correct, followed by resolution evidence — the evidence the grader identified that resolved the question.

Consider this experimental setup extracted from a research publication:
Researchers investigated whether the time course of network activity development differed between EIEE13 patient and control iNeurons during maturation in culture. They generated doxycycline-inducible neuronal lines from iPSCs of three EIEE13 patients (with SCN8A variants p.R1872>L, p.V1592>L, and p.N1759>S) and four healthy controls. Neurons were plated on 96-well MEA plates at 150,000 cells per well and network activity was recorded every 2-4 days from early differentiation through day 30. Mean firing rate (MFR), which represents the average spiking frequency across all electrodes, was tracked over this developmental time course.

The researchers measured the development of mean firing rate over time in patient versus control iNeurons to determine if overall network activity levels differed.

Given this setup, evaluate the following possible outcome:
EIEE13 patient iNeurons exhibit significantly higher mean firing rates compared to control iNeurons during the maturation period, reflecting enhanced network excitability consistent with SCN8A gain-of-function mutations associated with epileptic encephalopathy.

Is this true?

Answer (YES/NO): NO